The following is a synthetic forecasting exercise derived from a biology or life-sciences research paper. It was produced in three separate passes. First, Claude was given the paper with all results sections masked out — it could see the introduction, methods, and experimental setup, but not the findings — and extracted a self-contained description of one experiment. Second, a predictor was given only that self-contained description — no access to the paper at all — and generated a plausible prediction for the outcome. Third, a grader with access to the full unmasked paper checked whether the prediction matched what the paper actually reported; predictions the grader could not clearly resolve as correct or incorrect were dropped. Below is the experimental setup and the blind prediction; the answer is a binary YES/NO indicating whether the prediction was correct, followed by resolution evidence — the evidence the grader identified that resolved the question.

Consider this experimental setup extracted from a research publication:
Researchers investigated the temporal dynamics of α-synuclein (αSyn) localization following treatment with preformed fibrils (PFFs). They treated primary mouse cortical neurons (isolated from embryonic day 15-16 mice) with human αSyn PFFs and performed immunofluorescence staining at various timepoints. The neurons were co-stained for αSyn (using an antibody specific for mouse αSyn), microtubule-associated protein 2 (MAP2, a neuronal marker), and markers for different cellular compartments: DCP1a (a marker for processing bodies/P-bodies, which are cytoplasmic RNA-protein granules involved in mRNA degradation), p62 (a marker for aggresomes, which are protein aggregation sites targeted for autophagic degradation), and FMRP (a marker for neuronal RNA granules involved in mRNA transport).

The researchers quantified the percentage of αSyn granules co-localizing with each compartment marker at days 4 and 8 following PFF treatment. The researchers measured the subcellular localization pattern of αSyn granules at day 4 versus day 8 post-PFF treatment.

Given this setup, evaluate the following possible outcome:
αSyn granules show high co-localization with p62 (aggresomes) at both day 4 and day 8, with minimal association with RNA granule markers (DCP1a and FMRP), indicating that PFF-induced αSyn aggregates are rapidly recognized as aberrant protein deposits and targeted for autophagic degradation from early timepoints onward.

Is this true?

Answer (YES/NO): NO